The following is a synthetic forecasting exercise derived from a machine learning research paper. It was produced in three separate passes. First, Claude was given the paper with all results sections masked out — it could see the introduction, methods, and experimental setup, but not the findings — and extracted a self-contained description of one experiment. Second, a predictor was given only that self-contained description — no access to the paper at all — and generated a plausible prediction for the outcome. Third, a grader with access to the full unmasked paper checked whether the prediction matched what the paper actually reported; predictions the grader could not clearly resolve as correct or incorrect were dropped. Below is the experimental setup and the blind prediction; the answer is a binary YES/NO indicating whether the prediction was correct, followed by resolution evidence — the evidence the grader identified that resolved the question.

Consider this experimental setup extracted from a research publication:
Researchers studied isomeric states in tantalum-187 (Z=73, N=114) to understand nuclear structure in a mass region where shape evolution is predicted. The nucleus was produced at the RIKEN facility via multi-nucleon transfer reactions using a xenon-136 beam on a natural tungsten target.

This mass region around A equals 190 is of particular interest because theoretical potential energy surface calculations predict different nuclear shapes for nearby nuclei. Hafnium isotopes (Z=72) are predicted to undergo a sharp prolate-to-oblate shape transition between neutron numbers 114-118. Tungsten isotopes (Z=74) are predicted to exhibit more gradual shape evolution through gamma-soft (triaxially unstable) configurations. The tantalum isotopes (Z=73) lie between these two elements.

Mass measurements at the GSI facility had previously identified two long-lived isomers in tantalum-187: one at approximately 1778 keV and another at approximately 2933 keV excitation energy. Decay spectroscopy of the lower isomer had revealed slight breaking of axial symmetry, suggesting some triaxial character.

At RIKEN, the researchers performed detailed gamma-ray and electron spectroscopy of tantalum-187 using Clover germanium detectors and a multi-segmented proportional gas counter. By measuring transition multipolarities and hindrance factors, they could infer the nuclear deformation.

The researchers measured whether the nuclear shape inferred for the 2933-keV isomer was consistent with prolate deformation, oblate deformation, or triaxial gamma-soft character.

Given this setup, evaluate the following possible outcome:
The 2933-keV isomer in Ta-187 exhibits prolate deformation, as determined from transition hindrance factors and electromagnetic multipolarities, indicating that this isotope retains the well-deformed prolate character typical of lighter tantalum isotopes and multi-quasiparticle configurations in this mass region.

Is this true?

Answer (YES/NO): YES